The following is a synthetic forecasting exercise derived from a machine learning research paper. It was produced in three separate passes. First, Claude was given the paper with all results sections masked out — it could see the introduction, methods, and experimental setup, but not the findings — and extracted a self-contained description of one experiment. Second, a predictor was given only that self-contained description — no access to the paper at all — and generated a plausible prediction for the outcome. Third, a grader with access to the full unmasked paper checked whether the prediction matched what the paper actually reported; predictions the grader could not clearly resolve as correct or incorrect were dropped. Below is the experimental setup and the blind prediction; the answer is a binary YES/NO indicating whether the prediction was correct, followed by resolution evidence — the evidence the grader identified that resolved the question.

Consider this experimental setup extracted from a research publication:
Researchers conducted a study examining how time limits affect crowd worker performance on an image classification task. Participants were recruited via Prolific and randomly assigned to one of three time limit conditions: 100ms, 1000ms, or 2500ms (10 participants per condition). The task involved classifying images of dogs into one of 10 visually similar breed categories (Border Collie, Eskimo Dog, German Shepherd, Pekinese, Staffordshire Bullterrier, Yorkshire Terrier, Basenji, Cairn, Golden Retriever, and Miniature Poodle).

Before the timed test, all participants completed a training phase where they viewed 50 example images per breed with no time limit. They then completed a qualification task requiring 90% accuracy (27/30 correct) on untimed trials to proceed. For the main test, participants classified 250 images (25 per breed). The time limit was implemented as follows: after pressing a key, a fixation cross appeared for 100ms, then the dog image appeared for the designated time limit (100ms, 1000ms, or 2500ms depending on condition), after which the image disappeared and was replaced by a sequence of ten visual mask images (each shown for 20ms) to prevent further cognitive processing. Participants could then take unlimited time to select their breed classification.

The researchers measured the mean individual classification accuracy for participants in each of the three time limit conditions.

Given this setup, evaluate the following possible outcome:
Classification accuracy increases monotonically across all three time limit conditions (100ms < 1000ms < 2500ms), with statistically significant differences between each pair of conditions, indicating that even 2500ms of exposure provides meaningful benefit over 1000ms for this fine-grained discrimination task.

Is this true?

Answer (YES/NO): NO